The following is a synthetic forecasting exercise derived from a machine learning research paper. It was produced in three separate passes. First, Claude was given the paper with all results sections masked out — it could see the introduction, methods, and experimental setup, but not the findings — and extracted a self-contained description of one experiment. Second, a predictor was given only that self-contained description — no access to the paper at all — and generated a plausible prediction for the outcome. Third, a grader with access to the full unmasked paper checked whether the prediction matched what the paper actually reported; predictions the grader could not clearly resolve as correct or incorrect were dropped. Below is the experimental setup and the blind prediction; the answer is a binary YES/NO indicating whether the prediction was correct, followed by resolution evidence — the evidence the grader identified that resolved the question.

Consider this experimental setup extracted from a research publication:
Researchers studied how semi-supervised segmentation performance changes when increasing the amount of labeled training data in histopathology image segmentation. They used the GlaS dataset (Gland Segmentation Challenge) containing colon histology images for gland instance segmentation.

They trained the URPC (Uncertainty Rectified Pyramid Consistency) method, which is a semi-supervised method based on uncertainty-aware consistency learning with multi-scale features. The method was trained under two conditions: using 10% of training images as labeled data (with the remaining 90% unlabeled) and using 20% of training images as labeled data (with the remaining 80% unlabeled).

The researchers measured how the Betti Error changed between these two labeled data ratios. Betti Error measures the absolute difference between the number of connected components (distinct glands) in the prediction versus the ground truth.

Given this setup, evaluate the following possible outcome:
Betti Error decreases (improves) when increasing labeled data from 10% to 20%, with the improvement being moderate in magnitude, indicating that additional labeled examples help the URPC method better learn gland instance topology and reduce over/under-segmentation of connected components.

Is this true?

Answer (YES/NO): YES